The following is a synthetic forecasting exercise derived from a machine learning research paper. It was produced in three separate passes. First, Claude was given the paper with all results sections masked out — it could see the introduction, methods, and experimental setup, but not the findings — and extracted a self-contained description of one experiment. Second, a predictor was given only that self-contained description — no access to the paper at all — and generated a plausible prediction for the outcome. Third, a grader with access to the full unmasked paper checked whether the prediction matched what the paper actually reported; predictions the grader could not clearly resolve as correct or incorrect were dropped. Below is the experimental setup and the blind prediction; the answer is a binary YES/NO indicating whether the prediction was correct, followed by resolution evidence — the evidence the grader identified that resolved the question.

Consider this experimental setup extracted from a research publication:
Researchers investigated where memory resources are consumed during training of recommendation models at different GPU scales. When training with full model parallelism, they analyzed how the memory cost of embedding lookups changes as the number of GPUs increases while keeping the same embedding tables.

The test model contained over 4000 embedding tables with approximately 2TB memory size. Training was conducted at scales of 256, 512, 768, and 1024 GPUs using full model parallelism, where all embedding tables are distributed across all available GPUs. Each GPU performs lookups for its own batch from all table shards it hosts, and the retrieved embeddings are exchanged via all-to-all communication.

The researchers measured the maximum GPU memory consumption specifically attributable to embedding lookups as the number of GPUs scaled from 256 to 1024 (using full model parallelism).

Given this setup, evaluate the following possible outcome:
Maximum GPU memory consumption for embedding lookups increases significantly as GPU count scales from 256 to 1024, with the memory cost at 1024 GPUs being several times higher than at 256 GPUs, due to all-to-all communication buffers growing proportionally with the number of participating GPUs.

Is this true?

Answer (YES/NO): YES